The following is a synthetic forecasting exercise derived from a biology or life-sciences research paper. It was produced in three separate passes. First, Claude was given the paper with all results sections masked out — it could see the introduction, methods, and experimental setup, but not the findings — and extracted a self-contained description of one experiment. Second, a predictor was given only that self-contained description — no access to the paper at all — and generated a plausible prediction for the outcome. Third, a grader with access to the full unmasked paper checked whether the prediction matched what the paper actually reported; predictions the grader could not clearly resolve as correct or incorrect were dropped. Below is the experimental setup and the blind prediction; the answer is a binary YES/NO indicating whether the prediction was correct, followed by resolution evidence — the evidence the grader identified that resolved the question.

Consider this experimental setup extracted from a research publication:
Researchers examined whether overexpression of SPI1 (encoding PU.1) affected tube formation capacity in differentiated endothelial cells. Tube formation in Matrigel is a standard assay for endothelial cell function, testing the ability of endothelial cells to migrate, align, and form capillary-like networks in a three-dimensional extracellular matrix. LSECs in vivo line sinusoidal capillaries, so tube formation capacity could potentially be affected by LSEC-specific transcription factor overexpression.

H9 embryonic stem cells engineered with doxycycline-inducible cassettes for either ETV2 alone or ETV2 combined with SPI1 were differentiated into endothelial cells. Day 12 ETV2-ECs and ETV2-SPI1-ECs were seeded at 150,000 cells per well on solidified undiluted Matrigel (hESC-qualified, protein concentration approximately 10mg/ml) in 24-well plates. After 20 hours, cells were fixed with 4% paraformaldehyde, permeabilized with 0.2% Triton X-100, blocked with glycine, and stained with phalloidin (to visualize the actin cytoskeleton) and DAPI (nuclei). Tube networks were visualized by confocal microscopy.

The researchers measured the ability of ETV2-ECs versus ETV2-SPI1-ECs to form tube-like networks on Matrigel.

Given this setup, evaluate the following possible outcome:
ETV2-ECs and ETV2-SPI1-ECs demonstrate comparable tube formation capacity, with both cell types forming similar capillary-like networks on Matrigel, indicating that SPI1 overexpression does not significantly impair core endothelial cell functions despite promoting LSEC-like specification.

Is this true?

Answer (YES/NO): YES